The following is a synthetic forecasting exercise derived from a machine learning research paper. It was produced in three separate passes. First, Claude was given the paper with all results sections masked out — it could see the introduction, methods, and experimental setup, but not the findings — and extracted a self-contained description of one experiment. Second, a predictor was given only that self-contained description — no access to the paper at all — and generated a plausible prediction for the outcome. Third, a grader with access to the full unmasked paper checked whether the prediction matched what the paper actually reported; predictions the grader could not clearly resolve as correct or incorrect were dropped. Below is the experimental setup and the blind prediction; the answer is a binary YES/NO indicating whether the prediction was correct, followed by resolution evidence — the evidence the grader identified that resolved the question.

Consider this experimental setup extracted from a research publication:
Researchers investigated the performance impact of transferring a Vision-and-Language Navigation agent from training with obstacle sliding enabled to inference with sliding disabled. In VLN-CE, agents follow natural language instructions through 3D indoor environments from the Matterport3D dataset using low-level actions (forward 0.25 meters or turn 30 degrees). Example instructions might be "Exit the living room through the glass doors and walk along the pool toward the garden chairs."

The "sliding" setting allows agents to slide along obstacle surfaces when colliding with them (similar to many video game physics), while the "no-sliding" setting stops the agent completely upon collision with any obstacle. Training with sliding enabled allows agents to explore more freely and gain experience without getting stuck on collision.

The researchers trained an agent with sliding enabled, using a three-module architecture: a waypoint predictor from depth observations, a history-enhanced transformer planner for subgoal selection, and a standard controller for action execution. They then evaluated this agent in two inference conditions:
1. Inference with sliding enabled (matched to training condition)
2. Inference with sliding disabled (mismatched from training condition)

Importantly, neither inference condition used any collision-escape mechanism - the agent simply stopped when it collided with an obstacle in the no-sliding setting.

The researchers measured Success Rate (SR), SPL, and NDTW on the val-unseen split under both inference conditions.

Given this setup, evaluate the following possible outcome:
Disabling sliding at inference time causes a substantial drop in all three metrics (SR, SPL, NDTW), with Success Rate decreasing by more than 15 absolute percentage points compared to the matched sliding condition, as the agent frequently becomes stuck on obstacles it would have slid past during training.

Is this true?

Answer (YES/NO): YES